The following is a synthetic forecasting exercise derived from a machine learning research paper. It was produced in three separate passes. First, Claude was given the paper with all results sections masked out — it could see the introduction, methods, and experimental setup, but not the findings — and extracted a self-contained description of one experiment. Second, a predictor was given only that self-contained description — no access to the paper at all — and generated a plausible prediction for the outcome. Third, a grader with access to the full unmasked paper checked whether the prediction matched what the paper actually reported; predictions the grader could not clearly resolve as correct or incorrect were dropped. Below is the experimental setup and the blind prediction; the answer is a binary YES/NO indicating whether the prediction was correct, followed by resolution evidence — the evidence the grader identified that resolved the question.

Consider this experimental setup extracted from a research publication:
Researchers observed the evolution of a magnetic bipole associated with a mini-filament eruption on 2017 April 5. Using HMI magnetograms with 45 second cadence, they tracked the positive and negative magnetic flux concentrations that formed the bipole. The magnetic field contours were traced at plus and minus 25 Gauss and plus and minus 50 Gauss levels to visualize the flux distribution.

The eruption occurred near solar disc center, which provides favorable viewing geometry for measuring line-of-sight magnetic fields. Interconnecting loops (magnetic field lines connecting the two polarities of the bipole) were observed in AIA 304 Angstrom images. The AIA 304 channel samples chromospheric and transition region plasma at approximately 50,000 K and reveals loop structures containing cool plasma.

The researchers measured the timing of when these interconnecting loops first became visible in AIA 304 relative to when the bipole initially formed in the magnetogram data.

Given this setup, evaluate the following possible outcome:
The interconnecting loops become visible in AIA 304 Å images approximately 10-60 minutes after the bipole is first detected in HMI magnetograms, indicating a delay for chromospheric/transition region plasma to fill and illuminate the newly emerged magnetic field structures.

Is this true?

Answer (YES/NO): NO